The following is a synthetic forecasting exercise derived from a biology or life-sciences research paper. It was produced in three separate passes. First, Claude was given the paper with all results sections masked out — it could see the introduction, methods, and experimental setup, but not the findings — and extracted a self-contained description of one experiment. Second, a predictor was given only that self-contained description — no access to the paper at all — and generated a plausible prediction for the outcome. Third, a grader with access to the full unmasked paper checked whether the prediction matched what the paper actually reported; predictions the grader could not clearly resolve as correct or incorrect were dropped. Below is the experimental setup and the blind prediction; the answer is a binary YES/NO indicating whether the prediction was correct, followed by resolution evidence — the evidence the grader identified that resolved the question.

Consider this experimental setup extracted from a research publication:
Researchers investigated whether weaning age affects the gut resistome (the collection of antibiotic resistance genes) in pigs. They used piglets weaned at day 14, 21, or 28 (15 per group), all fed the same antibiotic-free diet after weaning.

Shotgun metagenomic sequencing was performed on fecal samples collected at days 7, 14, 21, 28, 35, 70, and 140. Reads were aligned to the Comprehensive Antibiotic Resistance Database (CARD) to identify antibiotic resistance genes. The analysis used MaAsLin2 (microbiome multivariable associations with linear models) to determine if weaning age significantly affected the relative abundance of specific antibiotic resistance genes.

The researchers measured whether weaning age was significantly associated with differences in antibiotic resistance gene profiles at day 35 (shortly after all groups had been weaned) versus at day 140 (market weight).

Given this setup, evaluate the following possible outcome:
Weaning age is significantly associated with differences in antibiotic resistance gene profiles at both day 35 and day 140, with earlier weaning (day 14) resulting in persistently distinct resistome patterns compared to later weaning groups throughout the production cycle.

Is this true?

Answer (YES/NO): NO